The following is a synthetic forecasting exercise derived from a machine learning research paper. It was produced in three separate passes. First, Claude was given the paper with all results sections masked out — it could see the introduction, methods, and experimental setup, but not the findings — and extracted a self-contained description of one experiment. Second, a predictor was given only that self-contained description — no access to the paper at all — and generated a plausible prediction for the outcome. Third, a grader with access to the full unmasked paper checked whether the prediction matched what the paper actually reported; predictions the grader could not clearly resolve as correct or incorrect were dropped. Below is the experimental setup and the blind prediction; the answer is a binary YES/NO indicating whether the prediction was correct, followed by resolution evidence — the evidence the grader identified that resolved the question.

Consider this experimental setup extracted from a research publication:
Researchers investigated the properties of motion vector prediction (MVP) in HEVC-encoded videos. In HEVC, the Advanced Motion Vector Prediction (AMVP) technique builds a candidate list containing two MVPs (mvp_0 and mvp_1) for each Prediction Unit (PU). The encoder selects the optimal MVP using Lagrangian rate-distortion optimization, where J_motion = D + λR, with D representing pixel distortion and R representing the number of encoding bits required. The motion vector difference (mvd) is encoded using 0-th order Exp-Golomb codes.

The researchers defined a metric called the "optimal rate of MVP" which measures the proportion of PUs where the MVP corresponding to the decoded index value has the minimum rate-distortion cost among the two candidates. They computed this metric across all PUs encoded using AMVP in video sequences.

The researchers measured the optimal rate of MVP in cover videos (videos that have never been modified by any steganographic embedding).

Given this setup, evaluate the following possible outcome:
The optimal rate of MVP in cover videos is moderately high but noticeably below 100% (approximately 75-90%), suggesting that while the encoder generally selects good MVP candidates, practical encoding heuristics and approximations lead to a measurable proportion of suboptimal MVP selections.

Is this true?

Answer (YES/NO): NO